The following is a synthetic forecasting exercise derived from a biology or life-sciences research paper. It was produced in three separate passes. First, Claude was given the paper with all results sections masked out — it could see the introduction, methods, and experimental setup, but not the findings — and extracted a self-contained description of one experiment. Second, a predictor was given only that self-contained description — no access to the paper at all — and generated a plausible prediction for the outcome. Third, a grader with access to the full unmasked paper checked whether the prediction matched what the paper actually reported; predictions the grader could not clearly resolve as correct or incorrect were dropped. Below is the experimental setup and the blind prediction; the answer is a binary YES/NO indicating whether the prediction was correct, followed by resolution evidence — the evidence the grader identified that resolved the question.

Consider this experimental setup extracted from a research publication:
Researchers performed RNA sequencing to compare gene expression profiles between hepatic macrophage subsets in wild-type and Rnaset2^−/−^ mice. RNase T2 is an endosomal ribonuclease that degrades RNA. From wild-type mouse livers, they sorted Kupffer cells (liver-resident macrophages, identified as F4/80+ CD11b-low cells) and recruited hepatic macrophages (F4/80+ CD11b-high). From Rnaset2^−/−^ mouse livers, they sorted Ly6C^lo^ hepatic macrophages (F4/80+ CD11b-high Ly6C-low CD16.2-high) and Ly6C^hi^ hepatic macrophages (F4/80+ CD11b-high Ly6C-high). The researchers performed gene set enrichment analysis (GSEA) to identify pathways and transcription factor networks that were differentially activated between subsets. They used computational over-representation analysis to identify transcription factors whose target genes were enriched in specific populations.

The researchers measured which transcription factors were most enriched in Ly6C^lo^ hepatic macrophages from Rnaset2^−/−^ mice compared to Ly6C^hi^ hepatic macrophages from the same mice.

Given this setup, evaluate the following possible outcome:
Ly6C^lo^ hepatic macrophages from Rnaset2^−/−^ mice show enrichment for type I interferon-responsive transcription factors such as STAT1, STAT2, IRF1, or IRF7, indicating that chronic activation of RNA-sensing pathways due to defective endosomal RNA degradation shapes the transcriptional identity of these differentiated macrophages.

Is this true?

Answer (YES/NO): NO